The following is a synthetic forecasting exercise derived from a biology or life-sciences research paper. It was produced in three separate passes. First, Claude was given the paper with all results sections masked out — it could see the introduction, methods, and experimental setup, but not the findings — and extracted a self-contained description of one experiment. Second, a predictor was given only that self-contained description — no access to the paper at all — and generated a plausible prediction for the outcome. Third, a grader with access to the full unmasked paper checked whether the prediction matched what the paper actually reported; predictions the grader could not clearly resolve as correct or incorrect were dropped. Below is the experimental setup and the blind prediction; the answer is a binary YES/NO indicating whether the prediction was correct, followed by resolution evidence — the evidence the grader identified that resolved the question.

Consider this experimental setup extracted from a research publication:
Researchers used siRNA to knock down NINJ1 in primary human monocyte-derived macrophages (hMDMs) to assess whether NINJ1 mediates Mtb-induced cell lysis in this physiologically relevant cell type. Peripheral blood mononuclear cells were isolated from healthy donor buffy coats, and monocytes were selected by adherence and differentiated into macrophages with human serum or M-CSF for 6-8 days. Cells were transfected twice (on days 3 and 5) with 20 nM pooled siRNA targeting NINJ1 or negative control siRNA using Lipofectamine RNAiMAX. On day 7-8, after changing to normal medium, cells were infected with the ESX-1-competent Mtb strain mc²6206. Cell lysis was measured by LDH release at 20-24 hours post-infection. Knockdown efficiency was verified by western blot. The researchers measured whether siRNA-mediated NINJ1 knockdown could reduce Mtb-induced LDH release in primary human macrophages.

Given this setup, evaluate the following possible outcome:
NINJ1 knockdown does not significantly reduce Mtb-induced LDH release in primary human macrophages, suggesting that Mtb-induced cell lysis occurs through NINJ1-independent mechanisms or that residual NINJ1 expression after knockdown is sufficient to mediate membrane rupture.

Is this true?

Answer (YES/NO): NO